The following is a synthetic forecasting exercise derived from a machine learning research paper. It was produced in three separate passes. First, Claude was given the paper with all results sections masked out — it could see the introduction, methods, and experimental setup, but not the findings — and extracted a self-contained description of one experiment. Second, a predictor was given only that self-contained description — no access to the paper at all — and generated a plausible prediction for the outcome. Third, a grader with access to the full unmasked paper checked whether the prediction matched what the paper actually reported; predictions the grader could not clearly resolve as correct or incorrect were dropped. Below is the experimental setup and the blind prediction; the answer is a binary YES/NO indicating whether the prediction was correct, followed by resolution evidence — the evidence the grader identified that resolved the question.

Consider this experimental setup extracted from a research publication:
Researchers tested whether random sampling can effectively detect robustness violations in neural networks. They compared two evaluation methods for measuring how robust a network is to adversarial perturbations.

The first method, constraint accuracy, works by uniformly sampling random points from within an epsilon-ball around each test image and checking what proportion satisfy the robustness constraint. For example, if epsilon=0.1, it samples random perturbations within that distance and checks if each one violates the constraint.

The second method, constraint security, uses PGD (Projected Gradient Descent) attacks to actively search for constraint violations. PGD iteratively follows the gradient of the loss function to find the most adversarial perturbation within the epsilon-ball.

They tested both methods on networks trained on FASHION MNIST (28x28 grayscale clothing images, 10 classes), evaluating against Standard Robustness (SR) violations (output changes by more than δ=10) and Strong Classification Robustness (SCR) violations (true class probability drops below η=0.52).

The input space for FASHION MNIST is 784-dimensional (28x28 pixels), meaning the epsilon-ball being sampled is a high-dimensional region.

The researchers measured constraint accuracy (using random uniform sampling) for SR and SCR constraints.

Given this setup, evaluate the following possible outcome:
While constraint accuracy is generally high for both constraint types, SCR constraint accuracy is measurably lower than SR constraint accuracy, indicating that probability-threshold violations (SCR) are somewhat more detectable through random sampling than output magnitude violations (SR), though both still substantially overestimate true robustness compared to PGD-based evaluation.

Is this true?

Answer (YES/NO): YES